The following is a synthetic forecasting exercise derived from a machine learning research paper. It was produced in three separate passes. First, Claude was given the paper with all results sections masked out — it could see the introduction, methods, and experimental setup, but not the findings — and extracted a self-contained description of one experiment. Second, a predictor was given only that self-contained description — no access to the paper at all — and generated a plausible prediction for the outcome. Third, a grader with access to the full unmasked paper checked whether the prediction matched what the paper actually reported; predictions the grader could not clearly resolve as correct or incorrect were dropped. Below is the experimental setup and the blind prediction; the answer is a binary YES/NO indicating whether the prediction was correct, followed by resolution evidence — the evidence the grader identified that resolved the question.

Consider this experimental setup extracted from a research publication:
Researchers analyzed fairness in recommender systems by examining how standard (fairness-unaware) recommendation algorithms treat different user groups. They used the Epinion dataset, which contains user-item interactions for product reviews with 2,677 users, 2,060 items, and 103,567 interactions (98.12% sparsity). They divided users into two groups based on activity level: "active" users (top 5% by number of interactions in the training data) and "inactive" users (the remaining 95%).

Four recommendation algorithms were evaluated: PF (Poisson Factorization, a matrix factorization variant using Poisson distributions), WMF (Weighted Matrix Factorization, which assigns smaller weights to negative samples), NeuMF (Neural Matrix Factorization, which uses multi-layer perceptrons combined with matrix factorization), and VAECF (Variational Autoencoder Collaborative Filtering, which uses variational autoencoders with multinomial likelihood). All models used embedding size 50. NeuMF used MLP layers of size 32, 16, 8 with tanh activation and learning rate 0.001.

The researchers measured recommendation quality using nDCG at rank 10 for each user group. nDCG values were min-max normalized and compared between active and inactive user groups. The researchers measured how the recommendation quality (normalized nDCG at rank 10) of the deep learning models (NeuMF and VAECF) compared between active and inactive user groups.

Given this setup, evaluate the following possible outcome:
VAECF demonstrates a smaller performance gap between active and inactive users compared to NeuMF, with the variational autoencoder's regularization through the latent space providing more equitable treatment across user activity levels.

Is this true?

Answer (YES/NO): NO